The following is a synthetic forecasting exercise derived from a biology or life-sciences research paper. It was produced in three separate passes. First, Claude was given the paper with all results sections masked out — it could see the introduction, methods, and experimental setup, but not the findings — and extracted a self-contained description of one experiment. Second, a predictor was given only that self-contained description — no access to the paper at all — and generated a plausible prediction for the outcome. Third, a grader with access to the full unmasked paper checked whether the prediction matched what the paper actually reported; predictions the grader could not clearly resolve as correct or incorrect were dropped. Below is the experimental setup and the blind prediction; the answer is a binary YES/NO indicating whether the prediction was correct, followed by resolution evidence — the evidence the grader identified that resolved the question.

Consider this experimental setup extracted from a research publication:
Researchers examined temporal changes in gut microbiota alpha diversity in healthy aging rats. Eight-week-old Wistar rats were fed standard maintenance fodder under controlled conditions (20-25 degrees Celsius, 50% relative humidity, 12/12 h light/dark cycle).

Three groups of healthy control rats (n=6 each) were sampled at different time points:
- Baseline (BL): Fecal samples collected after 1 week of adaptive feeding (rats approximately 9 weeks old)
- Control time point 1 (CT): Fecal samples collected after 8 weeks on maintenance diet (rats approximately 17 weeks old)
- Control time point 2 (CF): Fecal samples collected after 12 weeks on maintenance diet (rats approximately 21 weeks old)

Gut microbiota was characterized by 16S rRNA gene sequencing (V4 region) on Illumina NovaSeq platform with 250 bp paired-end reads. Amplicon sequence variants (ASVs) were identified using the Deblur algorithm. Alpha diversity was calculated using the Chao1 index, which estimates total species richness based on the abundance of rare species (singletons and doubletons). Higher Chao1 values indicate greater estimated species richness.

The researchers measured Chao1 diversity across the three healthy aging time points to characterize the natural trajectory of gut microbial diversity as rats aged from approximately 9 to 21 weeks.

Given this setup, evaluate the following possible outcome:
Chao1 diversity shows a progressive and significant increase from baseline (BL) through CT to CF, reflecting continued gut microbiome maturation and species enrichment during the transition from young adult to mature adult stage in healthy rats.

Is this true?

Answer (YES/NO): YES